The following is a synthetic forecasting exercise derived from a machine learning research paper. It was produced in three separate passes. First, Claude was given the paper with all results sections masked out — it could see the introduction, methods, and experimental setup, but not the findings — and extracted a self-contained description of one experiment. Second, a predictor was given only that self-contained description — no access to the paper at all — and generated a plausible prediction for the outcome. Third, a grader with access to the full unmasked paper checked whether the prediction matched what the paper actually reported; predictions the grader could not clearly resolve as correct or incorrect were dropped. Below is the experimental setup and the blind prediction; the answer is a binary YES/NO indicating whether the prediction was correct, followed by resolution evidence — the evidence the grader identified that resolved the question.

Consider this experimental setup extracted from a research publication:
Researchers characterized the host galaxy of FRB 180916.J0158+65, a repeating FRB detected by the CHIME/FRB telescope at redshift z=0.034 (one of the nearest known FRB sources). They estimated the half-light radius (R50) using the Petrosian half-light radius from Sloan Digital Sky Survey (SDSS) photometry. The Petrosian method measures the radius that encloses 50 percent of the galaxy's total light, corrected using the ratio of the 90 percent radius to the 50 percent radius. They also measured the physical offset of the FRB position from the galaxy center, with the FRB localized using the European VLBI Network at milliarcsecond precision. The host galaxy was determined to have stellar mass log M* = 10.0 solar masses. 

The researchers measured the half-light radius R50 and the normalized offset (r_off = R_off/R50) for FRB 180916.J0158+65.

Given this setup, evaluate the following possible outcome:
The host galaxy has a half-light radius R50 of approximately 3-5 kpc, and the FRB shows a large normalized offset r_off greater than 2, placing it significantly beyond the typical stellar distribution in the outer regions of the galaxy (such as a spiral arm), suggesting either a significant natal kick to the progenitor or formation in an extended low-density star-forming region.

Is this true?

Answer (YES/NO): NO